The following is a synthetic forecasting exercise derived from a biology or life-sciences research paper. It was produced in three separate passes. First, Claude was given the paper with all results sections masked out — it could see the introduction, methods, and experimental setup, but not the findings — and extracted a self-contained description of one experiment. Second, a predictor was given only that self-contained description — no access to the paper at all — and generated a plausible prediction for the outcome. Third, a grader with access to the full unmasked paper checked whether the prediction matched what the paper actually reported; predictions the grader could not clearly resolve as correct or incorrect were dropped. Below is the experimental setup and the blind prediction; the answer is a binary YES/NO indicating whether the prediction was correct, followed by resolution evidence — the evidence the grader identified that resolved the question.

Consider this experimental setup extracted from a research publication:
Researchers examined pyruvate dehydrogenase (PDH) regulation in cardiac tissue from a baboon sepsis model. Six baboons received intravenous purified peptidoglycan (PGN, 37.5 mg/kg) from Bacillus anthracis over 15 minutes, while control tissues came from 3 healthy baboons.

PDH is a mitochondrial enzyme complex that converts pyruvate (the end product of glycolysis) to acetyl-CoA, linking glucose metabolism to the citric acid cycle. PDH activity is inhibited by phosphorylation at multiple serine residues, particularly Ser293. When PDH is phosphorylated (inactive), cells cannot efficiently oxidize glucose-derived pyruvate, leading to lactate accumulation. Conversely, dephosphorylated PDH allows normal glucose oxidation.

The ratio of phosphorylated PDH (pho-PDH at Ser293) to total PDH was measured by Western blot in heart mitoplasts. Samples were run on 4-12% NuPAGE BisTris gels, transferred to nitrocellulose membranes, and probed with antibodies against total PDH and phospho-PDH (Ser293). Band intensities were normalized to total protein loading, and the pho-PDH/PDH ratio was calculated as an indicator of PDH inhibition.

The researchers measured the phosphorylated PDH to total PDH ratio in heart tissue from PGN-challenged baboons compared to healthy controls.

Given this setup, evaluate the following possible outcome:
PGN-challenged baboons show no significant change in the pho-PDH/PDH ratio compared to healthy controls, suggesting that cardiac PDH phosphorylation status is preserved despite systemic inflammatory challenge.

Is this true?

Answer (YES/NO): YES